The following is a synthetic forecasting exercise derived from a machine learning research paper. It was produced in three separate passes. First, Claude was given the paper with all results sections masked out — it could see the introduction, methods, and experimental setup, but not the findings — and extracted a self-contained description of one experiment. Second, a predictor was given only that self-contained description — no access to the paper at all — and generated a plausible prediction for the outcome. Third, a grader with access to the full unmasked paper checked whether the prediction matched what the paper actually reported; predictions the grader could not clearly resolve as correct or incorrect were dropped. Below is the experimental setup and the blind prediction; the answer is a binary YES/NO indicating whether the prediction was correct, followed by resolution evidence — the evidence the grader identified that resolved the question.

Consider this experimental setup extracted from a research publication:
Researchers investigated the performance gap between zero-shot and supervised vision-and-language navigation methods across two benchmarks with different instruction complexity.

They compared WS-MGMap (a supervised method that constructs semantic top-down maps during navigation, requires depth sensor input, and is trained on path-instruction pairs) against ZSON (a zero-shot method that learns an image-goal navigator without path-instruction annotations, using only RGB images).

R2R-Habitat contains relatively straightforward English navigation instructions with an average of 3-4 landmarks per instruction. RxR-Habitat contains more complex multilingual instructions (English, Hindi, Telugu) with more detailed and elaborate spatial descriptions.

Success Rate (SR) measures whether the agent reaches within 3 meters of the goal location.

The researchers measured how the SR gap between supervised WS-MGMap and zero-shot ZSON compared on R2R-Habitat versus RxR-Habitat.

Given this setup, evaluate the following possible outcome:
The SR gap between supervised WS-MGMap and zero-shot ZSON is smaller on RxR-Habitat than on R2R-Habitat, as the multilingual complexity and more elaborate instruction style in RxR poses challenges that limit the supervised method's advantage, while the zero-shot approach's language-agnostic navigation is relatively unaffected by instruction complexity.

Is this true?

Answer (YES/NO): YES